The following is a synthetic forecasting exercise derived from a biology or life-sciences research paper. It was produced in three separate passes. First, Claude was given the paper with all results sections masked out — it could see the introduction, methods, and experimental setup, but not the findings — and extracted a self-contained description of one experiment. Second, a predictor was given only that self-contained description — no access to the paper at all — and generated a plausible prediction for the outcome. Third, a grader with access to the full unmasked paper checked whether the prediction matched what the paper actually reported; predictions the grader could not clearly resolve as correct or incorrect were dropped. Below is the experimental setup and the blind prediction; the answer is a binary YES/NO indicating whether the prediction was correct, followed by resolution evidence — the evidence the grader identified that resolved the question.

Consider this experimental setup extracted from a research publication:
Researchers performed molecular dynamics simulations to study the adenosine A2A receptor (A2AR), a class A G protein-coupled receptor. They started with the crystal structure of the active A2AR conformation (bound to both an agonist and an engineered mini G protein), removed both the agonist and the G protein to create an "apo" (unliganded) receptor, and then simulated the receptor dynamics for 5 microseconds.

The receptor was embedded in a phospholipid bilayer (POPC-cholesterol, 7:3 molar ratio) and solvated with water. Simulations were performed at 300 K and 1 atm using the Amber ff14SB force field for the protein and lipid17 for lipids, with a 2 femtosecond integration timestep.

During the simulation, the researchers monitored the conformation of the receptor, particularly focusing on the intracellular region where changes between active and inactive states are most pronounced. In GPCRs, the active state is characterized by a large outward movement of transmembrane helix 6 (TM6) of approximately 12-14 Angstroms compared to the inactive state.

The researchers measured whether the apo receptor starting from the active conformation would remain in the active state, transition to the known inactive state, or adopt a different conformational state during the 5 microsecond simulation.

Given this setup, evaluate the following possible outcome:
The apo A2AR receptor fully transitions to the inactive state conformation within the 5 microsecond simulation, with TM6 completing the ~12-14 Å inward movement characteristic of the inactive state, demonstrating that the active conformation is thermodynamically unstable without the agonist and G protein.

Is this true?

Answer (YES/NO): NO